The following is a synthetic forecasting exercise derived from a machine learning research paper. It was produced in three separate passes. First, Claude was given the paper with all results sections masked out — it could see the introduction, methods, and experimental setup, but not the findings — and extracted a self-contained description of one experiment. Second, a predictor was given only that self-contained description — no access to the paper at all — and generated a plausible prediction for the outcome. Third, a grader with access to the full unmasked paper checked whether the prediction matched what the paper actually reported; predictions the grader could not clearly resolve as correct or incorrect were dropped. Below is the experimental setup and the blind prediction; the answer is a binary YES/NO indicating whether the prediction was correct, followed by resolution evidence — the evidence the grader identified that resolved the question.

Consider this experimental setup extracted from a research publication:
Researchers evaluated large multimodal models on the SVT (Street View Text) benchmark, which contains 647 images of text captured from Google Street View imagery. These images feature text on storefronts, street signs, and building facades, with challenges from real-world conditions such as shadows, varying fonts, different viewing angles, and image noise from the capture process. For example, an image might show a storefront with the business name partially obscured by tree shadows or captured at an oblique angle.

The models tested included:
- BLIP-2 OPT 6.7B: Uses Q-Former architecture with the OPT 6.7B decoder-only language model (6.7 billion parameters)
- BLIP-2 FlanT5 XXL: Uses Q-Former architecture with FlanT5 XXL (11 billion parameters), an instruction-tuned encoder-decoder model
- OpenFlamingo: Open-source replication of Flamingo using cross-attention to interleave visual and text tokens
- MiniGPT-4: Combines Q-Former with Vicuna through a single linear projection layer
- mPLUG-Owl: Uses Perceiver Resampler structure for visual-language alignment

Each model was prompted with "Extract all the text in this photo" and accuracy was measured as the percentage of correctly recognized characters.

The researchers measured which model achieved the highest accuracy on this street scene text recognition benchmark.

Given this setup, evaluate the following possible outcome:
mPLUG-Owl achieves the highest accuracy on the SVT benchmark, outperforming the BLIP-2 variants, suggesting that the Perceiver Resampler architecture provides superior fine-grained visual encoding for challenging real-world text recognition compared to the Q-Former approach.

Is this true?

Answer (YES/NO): NO